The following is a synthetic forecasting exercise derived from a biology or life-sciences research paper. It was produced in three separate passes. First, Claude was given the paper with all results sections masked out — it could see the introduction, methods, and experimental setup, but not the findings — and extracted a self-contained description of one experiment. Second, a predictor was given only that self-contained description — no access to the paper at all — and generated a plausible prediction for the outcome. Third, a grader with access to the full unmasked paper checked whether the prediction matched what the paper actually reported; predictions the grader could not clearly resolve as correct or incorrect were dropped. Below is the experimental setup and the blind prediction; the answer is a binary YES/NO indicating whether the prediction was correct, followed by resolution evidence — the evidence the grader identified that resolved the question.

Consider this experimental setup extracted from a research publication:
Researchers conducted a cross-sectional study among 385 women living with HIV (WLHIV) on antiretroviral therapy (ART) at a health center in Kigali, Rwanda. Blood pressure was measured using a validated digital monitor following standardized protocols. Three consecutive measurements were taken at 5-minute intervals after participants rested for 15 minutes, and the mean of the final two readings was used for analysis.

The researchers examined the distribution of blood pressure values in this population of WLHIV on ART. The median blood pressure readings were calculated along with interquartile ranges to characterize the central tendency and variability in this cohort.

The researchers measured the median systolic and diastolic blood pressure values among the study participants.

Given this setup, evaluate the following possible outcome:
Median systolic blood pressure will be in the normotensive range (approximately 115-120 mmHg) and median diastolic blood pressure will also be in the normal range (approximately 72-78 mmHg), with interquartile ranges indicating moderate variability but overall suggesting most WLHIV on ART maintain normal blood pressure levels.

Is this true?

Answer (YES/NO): NO